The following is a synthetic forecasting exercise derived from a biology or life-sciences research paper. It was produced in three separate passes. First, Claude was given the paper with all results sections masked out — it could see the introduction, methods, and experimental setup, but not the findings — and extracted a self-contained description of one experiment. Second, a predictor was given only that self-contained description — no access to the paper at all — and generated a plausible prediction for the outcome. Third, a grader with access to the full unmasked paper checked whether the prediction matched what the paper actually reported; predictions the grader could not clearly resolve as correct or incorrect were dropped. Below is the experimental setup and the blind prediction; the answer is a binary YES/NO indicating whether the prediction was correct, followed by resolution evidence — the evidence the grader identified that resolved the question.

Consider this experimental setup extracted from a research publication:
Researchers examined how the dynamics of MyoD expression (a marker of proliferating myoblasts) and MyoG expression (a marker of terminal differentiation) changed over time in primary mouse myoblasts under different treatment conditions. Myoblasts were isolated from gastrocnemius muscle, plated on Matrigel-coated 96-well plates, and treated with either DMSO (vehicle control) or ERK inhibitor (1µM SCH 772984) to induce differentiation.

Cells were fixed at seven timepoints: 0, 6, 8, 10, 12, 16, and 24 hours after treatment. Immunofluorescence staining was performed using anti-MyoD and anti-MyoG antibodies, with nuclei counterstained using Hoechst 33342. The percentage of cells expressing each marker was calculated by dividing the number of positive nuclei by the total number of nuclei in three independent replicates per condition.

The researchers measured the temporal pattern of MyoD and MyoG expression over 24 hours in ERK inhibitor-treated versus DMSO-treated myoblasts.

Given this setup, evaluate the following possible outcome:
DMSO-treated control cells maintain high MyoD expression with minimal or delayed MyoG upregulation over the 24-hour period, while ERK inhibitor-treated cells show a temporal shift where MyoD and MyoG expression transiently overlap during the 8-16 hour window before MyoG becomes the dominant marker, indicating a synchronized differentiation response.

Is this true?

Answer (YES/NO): NO